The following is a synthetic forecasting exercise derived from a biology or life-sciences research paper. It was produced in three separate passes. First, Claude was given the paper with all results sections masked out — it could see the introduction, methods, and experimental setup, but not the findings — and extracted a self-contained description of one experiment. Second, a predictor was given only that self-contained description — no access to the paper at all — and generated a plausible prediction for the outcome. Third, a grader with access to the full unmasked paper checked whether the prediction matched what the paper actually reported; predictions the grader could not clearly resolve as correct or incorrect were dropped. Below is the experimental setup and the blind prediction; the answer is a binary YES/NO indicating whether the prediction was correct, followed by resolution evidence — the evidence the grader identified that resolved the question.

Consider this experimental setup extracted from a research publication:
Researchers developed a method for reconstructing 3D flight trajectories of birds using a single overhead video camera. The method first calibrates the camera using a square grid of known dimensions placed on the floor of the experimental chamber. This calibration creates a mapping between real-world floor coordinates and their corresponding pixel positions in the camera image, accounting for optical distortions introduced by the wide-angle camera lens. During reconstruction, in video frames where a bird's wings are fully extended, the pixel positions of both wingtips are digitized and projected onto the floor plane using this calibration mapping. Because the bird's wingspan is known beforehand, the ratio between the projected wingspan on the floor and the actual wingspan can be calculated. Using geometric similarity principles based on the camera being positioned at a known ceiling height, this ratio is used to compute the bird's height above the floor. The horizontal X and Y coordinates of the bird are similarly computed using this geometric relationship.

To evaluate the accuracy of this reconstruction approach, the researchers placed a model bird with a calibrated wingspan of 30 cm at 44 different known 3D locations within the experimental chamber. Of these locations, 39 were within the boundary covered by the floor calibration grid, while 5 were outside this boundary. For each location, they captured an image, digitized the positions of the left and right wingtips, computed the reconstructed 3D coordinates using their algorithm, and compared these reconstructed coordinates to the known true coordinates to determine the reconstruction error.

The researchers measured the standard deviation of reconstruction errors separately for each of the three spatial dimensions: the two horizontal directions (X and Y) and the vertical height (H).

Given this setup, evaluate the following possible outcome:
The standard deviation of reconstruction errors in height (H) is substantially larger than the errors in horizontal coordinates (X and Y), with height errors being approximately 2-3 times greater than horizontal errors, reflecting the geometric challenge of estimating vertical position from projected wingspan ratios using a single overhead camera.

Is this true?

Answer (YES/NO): NO